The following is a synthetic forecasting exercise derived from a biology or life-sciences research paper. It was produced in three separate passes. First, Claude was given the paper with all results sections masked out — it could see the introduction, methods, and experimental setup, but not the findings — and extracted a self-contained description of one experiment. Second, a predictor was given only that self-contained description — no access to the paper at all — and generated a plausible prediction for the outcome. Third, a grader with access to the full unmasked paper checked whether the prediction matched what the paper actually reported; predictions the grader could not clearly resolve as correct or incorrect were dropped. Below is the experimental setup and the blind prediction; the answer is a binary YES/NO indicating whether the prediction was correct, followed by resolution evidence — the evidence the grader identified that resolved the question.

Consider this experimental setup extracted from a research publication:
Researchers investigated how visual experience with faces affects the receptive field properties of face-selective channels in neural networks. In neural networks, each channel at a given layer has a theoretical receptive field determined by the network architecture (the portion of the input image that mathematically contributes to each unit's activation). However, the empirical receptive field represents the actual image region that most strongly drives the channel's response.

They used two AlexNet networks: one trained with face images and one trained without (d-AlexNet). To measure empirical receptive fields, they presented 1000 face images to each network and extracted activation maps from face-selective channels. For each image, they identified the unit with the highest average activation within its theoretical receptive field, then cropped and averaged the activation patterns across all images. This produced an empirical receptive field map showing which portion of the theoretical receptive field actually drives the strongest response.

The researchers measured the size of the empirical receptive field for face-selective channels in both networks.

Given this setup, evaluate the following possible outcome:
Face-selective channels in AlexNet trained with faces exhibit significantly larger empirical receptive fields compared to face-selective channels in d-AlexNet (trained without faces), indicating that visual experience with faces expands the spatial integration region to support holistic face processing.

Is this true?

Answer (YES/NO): NO